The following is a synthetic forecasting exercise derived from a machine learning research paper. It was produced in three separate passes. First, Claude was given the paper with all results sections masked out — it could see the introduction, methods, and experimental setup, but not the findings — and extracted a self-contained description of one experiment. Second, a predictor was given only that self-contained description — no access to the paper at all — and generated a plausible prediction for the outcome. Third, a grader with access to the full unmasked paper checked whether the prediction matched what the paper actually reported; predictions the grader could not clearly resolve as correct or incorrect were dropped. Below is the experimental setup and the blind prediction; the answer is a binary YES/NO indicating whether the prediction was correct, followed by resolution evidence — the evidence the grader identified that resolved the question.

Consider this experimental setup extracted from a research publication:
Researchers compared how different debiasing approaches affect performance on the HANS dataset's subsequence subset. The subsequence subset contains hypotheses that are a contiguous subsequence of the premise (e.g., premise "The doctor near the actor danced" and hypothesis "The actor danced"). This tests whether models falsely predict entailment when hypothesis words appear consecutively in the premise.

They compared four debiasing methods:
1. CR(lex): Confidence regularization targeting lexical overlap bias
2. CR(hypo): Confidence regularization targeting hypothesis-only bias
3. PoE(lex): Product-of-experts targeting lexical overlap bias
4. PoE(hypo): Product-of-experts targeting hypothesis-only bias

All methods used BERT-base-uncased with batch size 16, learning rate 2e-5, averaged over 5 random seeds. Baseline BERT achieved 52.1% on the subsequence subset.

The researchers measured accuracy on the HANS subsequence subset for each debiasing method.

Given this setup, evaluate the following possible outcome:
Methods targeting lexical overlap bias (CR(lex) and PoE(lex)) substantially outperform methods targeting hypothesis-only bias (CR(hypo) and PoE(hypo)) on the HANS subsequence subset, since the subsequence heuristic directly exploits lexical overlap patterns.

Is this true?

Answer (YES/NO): YES